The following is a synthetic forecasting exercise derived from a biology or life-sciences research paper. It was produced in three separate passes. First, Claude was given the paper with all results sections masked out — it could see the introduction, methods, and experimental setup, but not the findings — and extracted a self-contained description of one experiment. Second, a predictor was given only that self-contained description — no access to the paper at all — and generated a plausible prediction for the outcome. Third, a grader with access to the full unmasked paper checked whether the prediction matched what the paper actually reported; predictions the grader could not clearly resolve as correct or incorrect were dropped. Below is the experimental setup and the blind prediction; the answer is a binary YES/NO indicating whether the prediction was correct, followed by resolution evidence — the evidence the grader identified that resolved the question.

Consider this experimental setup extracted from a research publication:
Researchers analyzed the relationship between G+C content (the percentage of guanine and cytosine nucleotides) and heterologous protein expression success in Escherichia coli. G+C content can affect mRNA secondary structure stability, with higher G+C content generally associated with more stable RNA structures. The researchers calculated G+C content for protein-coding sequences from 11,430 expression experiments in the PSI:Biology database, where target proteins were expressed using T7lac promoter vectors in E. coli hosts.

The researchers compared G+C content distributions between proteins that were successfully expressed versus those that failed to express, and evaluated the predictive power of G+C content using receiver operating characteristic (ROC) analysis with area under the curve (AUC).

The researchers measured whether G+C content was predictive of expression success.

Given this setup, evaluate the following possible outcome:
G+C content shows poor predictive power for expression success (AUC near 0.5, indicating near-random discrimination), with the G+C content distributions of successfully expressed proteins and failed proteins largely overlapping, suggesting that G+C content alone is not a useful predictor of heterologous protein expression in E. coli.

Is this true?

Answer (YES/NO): NO